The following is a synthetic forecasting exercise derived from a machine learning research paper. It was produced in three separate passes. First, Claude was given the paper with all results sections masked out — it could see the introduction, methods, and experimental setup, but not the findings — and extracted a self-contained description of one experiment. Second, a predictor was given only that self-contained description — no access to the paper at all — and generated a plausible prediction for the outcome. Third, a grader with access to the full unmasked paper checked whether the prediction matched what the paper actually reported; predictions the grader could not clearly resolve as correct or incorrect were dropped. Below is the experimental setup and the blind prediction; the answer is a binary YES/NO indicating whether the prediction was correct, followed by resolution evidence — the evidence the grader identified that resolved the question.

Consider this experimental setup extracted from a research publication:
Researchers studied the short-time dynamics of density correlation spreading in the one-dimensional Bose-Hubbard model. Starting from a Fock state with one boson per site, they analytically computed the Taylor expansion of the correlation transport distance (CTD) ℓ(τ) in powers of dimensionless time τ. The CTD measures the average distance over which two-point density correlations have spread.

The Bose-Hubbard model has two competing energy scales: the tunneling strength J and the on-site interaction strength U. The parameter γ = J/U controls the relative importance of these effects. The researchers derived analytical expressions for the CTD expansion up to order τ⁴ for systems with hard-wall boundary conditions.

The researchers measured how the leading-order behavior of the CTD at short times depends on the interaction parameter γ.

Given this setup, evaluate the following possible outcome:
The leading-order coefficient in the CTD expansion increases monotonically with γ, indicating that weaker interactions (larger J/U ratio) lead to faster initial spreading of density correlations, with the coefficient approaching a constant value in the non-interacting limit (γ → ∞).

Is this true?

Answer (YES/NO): NO